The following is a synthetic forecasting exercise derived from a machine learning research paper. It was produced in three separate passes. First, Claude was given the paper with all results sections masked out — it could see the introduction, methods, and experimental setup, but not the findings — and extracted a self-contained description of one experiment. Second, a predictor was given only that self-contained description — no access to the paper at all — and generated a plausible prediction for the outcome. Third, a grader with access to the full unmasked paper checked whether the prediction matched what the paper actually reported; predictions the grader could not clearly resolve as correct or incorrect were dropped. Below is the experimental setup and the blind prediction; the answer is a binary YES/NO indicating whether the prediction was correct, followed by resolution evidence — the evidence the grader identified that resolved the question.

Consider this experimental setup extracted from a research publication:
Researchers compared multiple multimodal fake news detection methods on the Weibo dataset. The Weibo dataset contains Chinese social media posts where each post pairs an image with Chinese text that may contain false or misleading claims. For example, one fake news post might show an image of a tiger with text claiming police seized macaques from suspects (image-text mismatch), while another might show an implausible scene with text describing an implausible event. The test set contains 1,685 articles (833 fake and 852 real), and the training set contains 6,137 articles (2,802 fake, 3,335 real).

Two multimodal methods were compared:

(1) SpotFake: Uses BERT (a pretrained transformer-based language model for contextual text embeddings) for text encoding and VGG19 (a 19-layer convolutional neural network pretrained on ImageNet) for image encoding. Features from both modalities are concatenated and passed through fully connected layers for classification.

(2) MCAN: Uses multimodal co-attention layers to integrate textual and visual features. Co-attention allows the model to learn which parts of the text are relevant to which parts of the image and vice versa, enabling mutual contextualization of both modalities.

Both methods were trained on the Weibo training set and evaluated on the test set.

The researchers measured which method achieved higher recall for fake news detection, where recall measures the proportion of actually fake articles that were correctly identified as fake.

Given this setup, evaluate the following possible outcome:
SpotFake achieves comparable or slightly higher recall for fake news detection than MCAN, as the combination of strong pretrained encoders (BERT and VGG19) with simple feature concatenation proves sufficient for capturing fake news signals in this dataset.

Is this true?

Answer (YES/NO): NO